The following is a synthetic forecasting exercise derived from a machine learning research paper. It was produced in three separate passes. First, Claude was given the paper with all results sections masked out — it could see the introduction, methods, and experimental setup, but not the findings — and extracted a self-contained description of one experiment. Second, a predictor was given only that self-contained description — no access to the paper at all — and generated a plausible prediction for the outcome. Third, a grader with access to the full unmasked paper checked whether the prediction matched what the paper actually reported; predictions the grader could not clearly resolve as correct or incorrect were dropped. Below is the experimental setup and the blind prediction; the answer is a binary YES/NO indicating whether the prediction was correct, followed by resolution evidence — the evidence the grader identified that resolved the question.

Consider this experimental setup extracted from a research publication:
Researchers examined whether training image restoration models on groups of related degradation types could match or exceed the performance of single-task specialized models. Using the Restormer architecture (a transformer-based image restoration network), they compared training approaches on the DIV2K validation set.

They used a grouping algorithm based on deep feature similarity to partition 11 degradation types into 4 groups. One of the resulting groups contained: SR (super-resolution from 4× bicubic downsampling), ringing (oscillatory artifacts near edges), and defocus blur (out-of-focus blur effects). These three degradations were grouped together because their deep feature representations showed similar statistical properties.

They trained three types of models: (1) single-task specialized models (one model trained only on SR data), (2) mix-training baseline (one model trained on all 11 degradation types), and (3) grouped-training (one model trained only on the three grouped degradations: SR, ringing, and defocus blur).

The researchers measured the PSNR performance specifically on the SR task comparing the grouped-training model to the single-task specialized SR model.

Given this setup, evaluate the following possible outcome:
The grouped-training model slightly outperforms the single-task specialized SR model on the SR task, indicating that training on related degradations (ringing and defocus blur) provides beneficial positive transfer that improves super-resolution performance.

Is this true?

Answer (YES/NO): NO